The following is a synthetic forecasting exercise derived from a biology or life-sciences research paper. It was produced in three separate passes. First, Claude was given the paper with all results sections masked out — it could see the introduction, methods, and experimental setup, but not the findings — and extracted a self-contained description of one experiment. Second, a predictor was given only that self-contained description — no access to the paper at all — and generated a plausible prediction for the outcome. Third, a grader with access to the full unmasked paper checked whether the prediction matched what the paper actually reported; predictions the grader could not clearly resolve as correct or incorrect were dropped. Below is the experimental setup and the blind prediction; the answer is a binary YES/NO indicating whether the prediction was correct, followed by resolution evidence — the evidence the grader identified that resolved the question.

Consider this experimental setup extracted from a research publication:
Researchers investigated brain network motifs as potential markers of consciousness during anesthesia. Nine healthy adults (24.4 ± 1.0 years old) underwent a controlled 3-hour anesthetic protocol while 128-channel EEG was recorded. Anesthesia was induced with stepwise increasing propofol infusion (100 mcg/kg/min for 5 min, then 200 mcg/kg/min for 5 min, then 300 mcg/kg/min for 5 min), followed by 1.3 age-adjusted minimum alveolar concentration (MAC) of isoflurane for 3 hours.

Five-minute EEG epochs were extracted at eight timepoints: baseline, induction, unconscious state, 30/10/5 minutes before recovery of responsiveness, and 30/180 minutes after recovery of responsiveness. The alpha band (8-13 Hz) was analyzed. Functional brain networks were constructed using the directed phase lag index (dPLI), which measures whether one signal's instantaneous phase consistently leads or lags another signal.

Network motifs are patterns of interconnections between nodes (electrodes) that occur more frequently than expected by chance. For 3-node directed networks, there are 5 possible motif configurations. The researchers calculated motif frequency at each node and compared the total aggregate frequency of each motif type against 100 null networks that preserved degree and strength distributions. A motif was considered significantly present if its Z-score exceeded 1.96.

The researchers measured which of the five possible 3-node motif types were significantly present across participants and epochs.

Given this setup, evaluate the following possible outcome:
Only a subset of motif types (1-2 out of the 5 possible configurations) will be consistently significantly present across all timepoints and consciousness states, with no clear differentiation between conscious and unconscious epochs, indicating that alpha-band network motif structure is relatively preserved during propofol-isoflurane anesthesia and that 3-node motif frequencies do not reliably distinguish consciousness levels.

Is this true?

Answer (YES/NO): NO